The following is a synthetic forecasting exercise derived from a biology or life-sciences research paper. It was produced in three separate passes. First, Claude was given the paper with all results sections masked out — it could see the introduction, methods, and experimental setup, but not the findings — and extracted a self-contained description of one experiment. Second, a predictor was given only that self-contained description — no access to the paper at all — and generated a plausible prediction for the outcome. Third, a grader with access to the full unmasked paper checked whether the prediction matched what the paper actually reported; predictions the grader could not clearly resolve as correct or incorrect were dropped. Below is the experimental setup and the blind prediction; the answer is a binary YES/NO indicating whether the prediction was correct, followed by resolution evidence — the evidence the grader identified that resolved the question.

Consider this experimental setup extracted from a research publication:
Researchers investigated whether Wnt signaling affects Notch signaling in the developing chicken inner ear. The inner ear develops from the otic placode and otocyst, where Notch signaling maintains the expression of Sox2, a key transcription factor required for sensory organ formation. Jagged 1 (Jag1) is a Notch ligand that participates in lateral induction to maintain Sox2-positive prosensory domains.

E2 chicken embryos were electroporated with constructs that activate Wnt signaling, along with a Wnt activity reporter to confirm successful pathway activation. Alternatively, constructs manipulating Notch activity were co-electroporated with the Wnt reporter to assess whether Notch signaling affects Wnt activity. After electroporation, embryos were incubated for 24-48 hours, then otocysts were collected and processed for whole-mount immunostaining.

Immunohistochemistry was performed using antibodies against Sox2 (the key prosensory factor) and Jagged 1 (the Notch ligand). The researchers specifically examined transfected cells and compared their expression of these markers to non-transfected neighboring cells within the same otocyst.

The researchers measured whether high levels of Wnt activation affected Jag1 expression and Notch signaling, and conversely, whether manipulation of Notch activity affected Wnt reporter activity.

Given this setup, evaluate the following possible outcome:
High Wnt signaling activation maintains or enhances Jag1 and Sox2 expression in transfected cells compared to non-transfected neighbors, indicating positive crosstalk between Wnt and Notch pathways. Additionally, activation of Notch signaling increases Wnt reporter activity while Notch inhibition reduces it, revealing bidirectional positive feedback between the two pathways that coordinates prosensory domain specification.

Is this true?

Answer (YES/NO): NO